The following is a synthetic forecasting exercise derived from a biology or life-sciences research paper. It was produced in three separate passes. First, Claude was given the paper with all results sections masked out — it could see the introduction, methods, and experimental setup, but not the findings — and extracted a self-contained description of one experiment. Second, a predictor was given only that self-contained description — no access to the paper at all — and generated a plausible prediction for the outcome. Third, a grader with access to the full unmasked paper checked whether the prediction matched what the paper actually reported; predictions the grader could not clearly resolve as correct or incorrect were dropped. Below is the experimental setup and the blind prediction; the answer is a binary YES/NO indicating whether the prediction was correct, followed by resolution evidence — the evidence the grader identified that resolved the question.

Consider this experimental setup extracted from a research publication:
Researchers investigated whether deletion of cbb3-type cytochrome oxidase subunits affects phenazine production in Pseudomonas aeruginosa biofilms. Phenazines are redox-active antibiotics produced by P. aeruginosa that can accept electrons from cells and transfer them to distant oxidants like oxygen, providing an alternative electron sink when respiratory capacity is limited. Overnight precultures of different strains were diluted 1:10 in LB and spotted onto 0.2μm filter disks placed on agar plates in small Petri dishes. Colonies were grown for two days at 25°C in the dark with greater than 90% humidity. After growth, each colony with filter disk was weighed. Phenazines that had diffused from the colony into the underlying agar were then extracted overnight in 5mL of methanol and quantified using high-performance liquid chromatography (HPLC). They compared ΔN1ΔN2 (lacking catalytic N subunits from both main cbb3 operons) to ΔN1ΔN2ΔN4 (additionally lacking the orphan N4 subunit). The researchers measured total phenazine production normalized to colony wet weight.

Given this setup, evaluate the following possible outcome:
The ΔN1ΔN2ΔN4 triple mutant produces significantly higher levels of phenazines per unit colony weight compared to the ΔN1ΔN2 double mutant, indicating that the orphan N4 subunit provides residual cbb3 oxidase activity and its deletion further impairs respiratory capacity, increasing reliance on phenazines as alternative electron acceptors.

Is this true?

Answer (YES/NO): NO